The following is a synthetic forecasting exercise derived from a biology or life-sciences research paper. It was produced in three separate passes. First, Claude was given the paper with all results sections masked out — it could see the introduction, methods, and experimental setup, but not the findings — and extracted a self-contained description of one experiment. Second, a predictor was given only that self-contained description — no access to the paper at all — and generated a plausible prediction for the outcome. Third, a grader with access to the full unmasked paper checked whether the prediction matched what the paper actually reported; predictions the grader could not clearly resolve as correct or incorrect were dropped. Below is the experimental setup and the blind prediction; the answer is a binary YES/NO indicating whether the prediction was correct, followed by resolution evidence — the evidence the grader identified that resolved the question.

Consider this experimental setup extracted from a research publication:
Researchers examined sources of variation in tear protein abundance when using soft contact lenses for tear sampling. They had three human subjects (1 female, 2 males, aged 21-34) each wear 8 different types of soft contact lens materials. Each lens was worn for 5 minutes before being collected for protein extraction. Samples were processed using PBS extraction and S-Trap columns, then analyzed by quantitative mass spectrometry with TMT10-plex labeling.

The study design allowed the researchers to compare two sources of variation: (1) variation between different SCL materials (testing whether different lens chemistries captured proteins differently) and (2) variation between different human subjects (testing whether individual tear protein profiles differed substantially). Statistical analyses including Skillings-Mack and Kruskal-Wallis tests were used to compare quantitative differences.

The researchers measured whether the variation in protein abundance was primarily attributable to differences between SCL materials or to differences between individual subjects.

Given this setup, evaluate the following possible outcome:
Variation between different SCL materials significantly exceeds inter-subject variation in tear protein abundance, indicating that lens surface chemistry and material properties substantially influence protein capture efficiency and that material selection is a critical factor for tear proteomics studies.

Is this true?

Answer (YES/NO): NO